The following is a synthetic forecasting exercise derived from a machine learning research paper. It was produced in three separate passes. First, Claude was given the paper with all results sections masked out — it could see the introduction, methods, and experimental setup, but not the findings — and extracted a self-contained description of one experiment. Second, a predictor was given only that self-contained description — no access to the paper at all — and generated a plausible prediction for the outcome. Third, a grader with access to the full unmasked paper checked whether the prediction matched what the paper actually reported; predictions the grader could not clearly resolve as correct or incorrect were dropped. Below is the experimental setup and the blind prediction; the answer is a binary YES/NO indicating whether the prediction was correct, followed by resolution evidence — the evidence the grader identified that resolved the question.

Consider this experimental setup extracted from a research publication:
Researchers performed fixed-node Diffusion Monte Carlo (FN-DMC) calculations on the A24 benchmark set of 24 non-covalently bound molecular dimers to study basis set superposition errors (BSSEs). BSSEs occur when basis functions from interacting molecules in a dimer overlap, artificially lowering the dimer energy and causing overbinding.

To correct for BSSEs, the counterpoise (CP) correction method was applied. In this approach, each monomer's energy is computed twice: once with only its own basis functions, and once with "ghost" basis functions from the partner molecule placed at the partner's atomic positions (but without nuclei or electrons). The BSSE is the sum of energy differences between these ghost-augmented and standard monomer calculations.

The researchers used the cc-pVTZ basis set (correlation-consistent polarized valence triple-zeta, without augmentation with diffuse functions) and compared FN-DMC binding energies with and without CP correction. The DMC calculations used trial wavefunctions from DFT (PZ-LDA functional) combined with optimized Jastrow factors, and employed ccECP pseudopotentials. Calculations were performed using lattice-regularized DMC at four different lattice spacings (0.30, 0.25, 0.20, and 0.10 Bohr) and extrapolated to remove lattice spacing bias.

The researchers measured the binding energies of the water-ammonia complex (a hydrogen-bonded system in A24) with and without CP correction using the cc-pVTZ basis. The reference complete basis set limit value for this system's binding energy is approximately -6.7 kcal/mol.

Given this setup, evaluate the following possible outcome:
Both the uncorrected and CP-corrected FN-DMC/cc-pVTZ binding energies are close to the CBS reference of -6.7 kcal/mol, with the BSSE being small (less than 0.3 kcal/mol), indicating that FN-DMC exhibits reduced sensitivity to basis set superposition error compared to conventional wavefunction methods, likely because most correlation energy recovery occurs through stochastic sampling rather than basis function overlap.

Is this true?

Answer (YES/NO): NO